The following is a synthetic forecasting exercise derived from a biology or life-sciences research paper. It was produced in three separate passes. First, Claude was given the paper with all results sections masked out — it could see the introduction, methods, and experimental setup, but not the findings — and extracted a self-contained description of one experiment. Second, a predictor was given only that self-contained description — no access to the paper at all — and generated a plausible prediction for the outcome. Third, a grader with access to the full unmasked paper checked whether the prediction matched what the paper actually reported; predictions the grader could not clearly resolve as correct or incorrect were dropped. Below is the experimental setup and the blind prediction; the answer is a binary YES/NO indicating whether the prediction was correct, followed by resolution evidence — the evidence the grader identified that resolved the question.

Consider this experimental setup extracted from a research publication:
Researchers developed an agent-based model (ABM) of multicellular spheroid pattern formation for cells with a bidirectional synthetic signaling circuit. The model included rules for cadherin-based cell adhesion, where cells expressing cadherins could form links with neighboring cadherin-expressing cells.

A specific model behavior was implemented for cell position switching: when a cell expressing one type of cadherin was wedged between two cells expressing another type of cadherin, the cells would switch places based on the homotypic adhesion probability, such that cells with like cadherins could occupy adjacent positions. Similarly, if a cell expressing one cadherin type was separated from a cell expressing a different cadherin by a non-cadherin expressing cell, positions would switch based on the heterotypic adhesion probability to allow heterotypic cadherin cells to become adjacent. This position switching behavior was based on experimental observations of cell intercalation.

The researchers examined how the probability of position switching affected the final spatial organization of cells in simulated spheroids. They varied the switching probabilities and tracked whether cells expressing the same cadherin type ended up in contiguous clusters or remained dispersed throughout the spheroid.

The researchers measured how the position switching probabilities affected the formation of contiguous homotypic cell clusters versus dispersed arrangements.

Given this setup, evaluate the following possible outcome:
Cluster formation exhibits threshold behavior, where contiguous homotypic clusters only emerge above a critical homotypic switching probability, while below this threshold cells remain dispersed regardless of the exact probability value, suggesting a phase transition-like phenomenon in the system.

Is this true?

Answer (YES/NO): NO